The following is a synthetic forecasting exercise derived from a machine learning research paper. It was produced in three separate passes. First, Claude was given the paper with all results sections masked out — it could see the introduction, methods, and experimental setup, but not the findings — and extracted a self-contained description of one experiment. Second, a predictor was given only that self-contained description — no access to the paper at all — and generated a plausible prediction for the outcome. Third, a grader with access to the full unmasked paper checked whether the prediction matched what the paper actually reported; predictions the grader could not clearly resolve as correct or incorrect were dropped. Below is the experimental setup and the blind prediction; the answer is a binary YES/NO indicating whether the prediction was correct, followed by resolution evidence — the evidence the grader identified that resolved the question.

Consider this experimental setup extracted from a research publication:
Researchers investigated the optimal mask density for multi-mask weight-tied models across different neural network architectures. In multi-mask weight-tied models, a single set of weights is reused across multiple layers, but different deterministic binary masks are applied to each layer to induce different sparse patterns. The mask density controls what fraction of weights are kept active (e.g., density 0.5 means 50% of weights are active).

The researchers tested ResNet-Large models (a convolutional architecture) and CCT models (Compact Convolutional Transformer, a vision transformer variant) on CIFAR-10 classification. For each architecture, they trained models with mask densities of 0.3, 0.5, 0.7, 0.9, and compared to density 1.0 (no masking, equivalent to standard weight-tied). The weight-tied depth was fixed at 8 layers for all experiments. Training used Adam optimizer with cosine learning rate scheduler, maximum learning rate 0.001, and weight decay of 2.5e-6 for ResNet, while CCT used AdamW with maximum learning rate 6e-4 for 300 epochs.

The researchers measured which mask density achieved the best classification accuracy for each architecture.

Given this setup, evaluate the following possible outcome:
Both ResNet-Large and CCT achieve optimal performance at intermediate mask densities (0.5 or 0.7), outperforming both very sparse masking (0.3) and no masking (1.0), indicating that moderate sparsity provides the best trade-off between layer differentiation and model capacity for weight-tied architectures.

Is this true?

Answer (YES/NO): NO